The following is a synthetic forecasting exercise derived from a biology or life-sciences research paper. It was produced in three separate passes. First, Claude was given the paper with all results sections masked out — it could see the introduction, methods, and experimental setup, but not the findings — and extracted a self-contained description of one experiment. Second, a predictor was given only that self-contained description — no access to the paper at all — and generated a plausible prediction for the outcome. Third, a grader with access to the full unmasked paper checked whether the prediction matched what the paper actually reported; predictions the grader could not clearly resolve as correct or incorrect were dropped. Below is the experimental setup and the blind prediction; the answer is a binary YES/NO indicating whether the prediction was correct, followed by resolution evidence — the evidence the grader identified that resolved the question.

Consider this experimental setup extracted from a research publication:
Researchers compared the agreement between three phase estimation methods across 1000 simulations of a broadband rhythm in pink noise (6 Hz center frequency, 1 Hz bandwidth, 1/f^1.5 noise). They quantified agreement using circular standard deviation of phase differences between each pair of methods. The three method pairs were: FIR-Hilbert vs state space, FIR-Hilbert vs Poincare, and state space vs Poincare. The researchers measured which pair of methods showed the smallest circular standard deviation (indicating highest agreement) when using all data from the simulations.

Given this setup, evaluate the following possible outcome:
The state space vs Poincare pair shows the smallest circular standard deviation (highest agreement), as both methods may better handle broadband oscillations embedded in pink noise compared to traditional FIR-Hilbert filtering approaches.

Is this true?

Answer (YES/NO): NO